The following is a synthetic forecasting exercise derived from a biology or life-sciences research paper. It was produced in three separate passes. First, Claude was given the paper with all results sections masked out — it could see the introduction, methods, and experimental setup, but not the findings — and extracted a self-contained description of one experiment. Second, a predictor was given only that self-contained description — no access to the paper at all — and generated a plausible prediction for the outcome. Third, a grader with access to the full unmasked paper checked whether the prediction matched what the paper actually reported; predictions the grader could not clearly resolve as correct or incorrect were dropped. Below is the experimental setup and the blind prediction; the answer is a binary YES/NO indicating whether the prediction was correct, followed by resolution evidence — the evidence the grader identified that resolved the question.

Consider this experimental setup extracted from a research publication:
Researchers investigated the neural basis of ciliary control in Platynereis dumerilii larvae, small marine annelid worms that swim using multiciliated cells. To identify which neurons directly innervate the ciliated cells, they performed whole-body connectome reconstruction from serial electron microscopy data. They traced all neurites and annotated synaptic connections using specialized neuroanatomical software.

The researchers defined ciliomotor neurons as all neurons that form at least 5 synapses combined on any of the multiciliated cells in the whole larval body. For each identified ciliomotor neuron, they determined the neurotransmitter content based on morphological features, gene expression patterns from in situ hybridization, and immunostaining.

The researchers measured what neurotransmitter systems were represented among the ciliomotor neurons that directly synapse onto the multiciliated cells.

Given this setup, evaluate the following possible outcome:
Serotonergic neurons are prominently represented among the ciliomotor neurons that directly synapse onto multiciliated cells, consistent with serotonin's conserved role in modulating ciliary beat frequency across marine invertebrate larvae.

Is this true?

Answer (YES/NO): YES